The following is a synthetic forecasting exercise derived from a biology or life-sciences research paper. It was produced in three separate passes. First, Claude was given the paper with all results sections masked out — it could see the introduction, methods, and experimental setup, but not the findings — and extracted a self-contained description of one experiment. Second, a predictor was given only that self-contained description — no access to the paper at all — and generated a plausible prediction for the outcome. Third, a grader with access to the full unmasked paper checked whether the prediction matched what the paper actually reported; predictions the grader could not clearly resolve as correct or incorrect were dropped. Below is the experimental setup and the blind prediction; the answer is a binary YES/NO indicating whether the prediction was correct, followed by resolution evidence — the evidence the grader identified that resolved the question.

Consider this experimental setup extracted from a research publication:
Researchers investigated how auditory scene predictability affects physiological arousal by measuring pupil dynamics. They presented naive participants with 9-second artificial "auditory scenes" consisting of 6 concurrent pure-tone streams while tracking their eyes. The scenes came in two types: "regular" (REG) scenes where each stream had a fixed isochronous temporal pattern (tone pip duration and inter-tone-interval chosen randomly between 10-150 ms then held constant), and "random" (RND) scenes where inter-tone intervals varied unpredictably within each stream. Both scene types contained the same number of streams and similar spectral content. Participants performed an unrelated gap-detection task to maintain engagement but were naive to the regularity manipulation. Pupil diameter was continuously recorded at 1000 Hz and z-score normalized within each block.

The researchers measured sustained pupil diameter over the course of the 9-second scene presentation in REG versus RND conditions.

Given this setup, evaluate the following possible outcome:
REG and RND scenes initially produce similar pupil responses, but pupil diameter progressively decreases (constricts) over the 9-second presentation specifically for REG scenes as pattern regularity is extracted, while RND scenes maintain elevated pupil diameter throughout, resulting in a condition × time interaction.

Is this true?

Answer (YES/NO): NO